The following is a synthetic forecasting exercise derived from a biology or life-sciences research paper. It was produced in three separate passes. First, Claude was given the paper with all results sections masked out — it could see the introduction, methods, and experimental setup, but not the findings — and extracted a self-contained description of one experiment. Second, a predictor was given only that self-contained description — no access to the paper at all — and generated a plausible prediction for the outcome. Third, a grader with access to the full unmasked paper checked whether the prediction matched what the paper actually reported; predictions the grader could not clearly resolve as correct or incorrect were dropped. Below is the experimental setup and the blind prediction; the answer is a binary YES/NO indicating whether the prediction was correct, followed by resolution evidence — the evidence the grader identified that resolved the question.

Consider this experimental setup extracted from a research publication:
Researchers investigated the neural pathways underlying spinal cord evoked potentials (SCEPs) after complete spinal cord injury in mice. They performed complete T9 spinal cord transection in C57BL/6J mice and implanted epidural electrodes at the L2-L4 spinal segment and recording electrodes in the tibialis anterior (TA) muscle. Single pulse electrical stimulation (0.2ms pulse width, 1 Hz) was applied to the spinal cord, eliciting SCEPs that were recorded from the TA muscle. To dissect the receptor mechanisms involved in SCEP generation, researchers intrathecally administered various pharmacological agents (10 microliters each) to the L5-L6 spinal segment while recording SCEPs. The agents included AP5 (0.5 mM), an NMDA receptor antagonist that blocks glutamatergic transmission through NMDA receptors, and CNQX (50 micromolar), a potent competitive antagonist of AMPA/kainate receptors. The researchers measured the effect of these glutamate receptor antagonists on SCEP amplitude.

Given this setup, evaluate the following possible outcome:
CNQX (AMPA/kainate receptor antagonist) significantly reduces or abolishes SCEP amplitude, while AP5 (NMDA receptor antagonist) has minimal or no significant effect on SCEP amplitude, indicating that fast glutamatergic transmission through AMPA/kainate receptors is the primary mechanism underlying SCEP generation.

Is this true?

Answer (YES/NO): YES